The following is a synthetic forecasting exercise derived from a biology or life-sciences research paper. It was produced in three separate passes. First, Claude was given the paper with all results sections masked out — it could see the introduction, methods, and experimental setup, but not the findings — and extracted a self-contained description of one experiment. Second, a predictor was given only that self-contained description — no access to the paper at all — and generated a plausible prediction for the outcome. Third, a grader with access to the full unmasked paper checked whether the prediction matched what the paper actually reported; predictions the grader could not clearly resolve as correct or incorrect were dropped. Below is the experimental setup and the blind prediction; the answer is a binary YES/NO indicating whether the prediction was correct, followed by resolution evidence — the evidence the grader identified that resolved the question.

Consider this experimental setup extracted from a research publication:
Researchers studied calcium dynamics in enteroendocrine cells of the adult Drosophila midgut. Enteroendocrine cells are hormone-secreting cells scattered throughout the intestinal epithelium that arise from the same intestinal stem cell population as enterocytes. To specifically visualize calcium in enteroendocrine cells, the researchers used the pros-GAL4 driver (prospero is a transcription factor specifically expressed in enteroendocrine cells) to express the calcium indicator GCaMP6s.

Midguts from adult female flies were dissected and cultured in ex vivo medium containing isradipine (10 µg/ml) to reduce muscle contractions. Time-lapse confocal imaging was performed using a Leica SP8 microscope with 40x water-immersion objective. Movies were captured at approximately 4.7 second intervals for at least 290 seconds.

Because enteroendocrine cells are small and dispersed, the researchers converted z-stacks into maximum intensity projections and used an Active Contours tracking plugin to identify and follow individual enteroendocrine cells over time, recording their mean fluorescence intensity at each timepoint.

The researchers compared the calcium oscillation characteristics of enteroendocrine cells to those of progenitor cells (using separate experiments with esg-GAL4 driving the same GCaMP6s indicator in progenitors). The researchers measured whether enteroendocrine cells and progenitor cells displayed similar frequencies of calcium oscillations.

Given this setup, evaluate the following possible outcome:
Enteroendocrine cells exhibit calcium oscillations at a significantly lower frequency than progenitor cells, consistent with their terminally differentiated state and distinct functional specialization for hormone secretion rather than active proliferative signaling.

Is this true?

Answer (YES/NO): NO